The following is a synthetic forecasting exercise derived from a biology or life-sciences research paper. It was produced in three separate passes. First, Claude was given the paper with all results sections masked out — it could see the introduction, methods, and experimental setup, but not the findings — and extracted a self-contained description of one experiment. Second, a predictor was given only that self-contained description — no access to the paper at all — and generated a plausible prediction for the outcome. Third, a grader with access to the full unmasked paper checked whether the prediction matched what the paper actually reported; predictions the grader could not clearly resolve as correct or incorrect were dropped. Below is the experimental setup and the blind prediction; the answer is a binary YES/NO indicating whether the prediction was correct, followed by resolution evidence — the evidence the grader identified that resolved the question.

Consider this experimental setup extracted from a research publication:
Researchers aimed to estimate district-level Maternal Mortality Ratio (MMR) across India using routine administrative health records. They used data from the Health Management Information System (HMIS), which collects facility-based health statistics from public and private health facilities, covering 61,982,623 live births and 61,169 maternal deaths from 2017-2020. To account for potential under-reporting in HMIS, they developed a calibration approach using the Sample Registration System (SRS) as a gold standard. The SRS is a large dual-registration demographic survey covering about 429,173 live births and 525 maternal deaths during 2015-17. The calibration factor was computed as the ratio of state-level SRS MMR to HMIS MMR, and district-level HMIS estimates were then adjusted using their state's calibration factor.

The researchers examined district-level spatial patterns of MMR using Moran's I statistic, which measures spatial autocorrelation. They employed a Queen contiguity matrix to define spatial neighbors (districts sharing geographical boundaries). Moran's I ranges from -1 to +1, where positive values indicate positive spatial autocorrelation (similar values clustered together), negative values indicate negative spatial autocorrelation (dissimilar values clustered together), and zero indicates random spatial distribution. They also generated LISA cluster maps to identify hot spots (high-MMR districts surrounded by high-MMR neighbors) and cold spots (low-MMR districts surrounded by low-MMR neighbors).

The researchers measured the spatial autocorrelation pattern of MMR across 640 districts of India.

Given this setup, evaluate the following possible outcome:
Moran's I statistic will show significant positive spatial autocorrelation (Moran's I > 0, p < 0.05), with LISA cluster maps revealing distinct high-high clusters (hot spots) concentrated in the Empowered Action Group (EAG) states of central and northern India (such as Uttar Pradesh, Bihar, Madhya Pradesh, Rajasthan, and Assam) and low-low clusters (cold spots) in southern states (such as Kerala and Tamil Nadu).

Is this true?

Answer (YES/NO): NO